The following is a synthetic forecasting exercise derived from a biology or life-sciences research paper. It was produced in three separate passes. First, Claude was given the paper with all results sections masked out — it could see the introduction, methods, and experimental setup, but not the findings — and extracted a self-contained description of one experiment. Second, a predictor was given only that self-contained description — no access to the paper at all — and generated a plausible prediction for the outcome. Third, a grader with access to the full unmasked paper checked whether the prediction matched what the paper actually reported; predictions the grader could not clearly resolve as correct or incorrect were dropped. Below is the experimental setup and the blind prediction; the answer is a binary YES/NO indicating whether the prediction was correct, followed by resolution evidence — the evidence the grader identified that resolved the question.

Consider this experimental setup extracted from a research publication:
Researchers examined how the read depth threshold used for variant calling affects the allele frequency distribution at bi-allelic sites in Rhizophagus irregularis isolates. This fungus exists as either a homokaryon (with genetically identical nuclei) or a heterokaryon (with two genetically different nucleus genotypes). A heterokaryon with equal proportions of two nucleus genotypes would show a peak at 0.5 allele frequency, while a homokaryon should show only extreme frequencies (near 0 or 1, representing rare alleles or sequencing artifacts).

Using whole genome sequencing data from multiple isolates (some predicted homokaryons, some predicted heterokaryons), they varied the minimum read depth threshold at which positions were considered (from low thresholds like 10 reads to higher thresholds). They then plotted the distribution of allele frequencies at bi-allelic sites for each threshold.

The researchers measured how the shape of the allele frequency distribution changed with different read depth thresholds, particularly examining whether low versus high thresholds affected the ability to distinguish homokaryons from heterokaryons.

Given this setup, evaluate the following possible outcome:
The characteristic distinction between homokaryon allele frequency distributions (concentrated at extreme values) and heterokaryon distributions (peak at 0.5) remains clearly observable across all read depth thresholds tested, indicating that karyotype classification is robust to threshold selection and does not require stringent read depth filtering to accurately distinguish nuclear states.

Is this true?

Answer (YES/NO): NO